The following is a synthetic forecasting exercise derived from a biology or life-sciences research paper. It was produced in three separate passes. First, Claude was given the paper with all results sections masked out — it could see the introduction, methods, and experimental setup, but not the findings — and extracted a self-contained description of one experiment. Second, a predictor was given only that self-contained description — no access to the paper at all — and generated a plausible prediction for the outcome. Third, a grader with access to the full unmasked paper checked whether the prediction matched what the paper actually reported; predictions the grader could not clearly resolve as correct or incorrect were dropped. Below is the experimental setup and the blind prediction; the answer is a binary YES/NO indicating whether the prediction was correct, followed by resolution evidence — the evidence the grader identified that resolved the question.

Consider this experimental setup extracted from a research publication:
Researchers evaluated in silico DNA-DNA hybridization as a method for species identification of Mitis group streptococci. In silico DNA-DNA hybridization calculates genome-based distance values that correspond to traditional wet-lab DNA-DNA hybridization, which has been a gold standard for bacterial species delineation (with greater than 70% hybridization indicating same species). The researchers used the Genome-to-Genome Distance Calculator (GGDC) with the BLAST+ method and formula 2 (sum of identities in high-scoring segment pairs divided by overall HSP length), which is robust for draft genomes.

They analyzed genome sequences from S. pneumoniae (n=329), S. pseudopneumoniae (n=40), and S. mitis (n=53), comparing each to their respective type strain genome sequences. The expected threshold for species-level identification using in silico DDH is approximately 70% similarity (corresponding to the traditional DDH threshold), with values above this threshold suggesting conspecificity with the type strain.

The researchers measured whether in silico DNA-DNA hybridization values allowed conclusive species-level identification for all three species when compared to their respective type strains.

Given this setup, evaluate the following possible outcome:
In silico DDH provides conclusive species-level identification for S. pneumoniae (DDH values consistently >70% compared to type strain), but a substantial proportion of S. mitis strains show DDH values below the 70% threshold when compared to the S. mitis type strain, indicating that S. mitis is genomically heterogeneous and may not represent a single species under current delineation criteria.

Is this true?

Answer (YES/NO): YES